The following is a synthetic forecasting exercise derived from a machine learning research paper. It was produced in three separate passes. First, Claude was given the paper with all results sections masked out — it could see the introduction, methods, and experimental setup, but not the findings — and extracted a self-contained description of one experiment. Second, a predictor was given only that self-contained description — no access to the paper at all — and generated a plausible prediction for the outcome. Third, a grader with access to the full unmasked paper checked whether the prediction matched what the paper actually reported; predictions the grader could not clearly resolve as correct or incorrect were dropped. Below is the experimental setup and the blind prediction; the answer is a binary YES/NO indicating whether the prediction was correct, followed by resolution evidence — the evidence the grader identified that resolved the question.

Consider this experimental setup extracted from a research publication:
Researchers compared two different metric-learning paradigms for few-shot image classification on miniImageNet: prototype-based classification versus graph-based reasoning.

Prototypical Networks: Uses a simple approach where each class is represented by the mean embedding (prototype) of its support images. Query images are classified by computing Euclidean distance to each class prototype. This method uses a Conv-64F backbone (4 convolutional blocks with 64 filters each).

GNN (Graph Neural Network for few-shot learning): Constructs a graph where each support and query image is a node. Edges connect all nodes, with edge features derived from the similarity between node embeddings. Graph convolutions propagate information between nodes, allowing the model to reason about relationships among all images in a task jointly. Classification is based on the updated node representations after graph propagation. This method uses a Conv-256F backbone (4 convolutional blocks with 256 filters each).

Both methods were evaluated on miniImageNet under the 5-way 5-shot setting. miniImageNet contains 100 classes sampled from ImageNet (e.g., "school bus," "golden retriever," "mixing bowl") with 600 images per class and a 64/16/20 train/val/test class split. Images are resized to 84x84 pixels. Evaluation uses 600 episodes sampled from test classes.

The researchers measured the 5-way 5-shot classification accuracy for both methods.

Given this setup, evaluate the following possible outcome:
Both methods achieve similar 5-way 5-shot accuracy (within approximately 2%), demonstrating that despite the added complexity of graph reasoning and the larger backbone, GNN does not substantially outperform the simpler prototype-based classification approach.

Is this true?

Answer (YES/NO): YES